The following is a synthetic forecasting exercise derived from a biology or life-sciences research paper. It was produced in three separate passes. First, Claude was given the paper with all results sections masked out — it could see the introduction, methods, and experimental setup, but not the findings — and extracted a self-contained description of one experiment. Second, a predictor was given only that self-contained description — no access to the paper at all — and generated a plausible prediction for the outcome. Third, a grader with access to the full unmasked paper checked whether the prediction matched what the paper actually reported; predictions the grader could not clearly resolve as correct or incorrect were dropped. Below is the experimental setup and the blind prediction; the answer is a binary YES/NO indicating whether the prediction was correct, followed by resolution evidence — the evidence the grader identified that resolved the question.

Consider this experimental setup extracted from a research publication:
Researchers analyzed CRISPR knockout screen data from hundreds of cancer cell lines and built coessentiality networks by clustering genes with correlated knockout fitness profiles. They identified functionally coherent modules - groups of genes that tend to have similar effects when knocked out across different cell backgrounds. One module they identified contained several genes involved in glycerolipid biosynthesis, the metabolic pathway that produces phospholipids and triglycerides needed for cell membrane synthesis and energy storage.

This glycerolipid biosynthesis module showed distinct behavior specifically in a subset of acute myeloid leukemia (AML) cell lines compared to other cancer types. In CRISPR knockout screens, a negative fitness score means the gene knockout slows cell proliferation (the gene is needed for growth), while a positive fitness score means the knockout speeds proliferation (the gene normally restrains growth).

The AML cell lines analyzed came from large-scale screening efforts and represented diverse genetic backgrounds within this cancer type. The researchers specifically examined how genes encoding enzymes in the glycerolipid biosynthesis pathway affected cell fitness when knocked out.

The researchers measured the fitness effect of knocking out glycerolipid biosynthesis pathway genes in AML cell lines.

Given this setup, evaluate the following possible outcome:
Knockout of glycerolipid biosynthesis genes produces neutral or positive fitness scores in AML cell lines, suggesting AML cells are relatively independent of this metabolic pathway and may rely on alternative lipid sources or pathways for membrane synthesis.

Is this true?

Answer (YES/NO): NO